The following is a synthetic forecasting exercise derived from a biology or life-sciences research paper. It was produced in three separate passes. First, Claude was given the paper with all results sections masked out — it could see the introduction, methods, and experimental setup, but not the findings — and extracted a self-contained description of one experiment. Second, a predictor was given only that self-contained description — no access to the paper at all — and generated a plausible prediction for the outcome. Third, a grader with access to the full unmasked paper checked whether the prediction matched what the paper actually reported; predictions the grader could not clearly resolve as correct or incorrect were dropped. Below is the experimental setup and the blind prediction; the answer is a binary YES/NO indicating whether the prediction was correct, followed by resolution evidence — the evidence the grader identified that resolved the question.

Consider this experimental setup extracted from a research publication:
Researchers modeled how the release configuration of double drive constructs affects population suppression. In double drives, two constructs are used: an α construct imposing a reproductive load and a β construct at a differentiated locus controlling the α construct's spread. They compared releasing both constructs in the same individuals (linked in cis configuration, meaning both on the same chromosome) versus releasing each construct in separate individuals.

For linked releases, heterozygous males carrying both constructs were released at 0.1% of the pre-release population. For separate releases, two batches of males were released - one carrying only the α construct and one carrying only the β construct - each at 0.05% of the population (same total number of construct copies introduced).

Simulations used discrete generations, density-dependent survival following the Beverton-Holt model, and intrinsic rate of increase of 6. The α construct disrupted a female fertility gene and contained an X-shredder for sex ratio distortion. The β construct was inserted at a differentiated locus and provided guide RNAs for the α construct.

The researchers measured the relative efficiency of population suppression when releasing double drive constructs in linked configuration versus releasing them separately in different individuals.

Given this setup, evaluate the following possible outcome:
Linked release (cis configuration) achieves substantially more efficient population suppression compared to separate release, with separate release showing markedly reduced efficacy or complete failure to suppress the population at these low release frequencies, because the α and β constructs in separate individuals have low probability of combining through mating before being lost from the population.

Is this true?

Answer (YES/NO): NO